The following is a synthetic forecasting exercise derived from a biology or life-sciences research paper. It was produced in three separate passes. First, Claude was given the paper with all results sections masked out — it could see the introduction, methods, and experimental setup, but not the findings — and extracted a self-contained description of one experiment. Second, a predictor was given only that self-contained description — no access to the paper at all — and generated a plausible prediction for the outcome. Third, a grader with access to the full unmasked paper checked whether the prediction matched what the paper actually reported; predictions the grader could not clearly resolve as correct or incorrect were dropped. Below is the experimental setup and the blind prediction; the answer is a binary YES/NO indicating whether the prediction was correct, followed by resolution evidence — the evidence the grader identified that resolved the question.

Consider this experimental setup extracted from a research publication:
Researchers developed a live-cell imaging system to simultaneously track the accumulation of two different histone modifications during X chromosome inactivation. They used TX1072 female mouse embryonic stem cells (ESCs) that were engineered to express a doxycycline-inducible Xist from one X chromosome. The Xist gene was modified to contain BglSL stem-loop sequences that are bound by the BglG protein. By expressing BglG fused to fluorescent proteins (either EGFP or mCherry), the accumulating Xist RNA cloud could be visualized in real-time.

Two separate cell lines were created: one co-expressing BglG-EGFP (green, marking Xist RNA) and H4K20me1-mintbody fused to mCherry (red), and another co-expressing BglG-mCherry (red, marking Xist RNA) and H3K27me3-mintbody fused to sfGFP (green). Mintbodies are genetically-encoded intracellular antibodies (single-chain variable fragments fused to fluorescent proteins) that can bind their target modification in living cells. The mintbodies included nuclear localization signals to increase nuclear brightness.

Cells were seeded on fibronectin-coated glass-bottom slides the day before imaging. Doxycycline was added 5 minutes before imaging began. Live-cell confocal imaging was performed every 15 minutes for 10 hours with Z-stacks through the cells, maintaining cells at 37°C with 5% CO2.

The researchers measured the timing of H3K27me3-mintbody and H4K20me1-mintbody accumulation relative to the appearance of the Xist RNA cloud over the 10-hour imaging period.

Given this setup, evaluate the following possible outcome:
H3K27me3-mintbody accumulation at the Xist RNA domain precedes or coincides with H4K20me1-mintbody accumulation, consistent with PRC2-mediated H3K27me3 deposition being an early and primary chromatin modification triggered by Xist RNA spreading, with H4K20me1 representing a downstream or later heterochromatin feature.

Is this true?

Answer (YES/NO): NO